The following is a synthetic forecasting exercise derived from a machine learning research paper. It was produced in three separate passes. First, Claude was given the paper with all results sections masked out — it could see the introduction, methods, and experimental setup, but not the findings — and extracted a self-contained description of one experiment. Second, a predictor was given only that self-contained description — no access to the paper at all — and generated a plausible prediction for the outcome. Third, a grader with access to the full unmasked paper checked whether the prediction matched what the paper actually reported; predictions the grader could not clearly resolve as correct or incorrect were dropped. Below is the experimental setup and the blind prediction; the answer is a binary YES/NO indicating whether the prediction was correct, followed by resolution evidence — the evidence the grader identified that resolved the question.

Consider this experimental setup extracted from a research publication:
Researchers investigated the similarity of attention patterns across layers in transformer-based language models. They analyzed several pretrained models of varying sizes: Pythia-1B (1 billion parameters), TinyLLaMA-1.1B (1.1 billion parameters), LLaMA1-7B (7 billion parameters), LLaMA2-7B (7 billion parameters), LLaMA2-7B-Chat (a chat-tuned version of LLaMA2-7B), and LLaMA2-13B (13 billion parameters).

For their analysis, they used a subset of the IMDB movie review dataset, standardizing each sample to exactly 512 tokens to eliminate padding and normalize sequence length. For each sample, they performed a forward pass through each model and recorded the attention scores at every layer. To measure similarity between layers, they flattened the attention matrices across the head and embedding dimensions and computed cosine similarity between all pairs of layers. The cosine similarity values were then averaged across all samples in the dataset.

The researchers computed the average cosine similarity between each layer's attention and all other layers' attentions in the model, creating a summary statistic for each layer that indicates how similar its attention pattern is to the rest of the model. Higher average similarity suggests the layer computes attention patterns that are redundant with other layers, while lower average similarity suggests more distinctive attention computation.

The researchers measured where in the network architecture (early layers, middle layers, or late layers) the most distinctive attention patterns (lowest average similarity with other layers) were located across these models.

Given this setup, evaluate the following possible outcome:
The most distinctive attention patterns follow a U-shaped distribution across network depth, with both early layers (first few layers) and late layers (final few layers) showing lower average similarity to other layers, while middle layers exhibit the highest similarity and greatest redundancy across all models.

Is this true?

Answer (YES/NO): YES